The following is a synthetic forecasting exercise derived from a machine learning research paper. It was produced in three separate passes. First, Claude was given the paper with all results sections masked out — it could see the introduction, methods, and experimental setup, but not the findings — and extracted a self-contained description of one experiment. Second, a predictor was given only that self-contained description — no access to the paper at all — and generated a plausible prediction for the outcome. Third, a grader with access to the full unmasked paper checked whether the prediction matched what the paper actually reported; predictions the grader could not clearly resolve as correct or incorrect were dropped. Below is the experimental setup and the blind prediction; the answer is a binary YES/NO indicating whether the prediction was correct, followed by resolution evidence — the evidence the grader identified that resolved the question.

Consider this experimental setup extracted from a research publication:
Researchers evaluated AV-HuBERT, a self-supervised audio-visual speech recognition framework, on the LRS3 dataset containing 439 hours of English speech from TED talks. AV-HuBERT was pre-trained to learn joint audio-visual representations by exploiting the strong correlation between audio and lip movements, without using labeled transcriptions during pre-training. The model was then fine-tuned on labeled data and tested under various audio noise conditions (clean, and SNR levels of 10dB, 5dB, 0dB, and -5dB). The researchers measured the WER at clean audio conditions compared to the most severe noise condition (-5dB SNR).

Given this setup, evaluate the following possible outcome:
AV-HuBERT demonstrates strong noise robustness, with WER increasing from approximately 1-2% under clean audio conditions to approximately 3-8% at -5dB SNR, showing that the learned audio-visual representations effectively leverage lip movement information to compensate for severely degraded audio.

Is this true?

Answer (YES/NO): NO